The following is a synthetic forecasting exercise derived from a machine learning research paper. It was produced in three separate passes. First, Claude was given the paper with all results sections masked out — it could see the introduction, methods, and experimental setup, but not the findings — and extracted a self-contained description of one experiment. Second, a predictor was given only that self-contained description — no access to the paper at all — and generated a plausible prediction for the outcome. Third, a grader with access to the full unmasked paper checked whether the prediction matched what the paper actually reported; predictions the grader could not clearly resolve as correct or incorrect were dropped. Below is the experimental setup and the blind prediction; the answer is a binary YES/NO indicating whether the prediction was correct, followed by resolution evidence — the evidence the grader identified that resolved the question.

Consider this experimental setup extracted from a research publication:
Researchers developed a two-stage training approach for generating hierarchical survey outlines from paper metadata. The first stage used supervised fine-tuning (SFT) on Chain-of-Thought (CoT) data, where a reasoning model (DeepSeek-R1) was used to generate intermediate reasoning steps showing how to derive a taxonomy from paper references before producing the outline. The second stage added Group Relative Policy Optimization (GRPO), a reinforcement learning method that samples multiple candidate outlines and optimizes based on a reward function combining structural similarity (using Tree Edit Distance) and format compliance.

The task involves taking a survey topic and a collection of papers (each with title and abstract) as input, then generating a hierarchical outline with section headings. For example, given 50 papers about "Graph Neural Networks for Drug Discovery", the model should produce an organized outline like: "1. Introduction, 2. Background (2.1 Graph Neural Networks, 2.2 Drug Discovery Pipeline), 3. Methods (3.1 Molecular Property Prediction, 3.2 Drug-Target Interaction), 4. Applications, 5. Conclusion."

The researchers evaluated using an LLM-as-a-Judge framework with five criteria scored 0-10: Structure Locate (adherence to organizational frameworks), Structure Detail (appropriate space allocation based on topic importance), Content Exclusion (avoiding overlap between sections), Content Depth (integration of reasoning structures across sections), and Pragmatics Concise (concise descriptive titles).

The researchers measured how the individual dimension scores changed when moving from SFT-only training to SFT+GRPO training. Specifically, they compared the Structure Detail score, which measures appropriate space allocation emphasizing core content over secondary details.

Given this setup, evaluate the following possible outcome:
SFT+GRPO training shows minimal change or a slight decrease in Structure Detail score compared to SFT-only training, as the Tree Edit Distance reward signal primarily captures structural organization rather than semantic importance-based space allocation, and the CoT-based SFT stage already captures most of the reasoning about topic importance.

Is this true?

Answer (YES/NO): NO